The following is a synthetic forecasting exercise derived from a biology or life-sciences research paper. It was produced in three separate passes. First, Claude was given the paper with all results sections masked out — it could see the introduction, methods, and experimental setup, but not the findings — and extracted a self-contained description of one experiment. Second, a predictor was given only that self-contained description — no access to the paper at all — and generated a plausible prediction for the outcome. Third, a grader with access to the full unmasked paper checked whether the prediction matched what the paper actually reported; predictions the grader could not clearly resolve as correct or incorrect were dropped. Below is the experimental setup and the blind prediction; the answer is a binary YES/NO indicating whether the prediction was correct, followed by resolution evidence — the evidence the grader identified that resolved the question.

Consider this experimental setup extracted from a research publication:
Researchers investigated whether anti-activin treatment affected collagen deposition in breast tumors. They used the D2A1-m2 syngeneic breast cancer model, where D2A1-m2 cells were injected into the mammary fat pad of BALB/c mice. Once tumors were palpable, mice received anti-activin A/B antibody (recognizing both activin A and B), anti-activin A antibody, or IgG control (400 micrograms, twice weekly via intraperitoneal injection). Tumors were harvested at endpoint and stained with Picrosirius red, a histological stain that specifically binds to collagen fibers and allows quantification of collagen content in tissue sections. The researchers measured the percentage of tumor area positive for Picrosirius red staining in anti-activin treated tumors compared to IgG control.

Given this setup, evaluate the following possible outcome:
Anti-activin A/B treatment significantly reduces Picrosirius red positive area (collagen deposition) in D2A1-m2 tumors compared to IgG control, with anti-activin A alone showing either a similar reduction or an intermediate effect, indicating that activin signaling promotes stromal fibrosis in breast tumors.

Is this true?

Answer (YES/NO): YES